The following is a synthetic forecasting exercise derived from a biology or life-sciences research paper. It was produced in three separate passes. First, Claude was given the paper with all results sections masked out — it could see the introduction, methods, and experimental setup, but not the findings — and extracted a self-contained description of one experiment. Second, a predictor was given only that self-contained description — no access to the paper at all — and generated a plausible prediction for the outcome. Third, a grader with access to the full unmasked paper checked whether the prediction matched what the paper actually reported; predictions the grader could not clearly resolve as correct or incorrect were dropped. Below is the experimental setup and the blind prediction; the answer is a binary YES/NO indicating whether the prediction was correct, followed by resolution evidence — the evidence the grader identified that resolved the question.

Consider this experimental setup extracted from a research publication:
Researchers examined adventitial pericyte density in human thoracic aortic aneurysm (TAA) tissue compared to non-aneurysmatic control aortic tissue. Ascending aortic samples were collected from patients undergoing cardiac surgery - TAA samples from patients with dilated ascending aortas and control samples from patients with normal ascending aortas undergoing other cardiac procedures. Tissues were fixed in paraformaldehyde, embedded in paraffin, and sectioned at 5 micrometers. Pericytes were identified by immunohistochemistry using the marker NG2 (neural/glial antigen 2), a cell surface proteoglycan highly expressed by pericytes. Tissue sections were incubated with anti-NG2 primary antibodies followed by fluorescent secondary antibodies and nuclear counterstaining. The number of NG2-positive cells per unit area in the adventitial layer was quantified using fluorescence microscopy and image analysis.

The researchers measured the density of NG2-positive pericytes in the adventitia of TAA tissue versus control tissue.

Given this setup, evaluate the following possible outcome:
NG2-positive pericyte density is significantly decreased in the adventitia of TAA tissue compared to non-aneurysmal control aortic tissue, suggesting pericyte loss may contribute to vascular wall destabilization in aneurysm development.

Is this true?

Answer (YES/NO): NO